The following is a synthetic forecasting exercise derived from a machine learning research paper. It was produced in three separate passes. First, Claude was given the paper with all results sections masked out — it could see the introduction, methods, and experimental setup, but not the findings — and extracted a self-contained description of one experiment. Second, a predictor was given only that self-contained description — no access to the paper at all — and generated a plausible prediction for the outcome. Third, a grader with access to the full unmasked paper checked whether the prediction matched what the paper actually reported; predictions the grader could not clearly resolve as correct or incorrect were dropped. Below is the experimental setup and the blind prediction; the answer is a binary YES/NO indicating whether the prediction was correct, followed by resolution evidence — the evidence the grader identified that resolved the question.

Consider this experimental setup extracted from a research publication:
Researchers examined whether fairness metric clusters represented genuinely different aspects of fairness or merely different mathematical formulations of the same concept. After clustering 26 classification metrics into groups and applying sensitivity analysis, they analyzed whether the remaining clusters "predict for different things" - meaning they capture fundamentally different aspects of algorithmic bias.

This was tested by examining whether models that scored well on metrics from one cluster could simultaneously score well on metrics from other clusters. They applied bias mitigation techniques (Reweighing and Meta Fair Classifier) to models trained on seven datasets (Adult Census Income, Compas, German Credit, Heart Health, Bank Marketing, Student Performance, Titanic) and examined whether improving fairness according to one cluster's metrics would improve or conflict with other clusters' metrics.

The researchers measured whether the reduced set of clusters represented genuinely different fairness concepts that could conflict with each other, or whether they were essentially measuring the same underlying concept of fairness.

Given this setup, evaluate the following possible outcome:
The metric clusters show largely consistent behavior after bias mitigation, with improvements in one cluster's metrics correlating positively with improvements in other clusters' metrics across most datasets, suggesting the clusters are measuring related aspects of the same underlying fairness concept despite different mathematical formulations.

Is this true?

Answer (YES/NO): NO